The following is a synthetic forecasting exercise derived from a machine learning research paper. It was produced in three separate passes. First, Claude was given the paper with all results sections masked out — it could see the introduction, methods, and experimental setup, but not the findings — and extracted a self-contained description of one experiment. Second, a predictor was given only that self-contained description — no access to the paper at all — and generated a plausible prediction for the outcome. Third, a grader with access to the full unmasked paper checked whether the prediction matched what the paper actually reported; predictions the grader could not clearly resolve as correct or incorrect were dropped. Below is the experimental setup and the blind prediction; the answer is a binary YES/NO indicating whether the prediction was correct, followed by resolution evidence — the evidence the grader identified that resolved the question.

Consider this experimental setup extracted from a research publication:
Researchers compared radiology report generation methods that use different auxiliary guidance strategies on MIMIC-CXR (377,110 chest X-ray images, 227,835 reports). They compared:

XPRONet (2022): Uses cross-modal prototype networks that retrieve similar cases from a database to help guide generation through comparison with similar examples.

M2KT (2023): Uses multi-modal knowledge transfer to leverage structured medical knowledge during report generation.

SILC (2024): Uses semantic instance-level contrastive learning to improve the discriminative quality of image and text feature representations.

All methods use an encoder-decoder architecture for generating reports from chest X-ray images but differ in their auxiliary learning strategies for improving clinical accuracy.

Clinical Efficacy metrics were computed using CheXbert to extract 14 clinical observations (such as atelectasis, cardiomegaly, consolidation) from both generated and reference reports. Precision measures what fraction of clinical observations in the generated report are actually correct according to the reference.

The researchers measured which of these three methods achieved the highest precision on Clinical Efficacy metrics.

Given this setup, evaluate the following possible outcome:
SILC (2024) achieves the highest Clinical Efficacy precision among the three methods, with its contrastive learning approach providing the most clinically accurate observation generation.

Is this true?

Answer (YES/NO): NO